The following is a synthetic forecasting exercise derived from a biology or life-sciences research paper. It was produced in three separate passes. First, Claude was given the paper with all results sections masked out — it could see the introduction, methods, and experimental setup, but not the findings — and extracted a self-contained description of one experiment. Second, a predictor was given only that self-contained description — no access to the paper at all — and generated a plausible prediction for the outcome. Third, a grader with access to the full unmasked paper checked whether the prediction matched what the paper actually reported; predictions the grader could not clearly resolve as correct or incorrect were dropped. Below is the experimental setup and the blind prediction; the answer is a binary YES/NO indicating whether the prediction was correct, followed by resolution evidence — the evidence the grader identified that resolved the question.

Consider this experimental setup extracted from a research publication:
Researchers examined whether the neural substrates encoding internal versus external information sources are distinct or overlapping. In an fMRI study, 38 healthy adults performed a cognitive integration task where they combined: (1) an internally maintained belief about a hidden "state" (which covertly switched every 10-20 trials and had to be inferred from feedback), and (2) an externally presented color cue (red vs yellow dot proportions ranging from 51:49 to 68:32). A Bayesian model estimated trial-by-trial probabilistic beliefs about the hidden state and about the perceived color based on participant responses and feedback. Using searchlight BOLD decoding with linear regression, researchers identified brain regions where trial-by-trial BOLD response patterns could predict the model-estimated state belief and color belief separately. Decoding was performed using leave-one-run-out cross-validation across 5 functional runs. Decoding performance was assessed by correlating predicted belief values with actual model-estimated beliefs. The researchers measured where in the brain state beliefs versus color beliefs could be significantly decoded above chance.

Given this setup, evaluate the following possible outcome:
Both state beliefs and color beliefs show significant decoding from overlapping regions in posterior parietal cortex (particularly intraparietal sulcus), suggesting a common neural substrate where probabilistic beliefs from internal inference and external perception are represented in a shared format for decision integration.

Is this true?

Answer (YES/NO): NO